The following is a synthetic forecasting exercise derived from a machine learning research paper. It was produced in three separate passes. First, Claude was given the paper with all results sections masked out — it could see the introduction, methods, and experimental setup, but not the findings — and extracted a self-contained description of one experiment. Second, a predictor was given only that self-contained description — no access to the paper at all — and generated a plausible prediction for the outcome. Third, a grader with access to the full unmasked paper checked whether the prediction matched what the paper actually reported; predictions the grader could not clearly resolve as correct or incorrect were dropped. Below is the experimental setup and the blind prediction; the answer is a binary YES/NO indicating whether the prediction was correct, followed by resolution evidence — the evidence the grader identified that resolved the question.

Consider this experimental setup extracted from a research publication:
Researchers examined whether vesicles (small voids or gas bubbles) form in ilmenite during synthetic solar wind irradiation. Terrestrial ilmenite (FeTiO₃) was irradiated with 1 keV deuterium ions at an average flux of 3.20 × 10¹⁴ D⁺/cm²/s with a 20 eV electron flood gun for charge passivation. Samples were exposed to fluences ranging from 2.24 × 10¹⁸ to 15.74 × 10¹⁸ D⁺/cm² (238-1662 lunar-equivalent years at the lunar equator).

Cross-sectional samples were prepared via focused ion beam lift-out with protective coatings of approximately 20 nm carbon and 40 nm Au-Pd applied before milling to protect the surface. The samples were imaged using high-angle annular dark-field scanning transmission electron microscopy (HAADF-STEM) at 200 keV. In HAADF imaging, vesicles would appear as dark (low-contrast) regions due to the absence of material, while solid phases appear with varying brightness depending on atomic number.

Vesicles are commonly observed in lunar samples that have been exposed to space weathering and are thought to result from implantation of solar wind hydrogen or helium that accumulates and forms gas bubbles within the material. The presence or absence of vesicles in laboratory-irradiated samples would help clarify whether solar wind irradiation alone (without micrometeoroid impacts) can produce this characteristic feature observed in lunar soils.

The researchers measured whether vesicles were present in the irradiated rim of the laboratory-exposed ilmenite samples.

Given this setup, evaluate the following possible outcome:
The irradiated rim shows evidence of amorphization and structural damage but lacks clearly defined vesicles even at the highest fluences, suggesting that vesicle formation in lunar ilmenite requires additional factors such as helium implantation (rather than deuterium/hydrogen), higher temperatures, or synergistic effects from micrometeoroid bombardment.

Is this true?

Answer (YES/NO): NO